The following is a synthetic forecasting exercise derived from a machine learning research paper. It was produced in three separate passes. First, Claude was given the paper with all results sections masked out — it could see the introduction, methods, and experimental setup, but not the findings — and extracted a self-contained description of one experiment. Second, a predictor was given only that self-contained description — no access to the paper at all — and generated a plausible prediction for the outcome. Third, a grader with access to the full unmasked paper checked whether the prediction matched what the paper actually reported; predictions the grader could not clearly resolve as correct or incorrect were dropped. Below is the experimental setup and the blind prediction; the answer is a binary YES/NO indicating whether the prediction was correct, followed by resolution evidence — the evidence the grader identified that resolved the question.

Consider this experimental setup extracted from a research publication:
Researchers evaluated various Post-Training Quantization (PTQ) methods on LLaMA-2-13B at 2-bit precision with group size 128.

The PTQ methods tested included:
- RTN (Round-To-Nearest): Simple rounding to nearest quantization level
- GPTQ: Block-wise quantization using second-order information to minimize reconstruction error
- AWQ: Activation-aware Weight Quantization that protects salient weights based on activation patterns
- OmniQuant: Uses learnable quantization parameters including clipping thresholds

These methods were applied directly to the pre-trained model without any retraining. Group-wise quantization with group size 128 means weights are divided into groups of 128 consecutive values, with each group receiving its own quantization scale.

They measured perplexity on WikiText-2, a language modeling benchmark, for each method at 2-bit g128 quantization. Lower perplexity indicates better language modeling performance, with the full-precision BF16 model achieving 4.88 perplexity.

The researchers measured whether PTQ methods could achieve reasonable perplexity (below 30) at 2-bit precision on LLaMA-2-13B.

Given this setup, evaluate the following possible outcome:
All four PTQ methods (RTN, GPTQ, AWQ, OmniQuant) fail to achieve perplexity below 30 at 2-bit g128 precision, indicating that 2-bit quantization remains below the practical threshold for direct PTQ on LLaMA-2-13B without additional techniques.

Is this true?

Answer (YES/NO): NO